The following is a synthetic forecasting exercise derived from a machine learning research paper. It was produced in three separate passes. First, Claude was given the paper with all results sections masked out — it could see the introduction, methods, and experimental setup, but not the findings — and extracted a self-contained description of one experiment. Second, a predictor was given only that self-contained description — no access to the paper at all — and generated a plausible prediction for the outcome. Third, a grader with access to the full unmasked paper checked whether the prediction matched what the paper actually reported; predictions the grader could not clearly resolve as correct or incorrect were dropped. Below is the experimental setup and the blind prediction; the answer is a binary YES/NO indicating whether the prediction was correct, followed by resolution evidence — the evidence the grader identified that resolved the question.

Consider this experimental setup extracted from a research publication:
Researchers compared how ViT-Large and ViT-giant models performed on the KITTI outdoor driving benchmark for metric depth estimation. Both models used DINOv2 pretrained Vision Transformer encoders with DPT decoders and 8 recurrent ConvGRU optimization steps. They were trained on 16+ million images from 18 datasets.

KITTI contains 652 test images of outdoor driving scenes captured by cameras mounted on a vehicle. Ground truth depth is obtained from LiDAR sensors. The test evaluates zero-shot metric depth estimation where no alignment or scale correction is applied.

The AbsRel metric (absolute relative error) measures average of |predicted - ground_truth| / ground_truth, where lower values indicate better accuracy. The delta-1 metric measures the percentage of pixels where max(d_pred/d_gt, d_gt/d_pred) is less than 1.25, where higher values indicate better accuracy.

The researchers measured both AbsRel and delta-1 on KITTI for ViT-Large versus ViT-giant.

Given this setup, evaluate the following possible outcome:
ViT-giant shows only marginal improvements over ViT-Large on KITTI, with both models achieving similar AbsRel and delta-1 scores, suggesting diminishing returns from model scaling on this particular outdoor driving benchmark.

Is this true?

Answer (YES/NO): YES